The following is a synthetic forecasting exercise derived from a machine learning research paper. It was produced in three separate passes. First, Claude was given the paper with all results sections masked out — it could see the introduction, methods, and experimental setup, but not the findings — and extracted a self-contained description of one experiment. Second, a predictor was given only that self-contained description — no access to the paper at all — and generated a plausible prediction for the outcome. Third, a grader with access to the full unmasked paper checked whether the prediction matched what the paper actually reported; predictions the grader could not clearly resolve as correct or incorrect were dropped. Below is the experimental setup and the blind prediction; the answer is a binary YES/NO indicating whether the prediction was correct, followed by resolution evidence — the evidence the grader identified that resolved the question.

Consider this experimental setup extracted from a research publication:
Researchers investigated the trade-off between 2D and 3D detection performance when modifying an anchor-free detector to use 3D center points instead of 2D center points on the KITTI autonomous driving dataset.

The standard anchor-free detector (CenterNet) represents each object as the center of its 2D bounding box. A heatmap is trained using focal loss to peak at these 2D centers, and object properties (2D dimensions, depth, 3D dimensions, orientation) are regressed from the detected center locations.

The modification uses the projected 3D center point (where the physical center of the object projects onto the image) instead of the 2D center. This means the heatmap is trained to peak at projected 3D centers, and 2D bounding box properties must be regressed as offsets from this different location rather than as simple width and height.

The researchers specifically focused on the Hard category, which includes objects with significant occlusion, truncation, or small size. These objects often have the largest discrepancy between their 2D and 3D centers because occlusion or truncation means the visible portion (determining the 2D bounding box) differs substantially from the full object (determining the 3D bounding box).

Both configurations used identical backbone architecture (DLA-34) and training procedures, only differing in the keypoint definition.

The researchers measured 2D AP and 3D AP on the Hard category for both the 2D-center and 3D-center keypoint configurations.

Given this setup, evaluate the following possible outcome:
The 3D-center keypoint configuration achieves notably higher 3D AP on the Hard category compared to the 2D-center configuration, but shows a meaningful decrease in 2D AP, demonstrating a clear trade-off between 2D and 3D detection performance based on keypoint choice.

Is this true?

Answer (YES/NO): YES